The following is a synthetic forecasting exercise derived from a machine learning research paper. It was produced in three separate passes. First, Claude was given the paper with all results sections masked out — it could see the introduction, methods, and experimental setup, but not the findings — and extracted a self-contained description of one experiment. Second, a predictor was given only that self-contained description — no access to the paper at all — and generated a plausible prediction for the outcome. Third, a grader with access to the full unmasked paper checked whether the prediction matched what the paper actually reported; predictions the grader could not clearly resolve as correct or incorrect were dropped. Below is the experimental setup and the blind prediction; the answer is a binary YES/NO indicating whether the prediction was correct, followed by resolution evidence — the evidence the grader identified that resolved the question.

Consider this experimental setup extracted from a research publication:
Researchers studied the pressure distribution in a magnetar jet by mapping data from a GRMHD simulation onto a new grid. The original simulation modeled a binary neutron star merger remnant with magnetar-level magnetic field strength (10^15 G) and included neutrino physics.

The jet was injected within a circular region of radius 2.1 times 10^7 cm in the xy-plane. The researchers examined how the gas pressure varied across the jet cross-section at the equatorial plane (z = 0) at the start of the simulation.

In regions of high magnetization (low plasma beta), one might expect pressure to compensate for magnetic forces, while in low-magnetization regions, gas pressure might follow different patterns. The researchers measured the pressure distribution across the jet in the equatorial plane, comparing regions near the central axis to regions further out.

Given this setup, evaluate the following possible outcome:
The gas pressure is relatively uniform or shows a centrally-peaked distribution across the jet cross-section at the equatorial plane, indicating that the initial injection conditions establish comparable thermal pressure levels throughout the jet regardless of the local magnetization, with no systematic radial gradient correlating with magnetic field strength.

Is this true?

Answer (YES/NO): NO